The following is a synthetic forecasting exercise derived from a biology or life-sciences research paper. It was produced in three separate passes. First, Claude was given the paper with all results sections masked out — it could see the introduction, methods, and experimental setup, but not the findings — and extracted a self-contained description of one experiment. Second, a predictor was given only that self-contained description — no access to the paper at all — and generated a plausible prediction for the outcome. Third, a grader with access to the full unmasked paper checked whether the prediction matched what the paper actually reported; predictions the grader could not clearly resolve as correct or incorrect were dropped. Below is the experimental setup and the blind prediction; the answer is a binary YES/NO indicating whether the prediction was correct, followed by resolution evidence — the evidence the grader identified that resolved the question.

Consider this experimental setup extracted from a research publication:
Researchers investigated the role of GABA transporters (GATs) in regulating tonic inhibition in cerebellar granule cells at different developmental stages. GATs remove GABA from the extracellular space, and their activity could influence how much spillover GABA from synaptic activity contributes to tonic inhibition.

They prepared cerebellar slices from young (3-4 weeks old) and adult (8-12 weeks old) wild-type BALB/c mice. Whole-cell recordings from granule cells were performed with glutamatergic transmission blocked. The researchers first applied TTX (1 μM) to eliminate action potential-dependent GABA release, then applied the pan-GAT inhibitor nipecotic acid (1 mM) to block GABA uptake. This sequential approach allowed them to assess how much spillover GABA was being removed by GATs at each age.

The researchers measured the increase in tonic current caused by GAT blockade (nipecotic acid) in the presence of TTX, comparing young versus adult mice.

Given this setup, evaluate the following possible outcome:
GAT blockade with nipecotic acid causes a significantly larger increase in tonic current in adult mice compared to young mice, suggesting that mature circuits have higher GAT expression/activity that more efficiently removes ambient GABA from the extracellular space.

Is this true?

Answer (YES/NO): YES